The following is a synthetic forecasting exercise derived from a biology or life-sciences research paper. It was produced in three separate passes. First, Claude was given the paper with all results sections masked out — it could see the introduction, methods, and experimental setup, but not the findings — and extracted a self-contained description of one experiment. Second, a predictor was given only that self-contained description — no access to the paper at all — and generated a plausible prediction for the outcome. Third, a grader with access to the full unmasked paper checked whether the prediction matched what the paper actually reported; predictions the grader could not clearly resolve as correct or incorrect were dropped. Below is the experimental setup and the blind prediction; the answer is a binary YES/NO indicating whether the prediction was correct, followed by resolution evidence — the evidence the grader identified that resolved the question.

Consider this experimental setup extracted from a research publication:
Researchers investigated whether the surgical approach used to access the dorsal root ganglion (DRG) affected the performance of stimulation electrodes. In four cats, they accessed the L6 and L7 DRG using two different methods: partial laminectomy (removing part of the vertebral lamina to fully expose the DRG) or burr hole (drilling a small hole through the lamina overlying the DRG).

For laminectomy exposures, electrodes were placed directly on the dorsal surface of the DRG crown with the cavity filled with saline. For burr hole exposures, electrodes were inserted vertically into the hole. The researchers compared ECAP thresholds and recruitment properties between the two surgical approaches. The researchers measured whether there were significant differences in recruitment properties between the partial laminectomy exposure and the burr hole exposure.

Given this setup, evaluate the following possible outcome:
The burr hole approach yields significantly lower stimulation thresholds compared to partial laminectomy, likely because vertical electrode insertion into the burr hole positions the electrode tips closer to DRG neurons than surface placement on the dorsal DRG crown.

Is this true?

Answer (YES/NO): NO